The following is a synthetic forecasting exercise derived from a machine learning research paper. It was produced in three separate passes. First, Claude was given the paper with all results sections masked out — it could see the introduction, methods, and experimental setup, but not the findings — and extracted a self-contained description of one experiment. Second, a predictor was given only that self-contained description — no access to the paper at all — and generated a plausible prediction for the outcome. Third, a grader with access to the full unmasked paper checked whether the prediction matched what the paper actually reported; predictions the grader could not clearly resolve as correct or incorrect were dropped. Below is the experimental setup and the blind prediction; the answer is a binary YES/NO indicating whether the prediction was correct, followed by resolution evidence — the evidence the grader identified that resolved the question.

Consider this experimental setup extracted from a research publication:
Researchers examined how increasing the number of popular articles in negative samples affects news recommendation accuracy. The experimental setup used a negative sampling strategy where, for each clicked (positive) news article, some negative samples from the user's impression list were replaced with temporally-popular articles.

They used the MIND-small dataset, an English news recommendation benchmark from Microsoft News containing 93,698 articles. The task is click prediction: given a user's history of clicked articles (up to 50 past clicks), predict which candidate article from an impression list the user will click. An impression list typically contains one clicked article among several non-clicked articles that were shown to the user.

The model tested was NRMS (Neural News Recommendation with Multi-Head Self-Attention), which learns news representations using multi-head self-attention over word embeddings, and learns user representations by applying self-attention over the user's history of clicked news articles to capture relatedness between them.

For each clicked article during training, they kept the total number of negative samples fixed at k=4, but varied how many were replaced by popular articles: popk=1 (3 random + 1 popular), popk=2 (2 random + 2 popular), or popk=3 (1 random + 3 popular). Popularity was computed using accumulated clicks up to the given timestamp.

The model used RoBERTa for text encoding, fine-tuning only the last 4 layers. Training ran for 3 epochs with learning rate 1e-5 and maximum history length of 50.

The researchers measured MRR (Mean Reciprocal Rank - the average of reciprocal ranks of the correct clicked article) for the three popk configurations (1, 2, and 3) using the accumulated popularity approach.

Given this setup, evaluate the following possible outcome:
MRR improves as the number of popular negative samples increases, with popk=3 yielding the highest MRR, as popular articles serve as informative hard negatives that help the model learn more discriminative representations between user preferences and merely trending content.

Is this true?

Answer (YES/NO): NO